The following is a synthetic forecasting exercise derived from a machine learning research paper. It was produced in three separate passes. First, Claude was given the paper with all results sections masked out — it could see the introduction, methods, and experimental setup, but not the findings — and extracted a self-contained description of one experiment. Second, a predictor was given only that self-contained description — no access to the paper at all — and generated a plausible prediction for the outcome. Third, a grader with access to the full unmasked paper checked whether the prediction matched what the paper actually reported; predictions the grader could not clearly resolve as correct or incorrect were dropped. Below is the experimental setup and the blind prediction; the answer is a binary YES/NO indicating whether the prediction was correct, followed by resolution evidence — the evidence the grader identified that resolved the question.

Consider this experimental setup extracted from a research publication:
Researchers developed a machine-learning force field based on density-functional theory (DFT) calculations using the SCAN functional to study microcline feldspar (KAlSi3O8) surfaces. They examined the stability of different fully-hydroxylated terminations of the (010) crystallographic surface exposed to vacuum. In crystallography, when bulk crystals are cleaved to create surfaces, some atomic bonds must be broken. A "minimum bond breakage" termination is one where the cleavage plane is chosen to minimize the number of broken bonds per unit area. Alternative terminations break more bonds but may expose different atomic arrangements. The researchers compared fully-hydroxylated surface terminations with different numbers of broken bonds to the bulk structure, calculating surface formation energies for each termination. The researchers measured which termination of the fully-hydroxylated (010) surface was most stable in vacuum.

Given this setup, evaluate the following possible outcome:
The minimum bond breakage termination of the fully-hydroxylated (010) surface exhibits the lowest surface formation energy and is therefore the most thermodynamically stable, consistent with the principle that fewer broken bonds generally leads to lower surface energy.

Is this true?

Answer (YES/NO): NO